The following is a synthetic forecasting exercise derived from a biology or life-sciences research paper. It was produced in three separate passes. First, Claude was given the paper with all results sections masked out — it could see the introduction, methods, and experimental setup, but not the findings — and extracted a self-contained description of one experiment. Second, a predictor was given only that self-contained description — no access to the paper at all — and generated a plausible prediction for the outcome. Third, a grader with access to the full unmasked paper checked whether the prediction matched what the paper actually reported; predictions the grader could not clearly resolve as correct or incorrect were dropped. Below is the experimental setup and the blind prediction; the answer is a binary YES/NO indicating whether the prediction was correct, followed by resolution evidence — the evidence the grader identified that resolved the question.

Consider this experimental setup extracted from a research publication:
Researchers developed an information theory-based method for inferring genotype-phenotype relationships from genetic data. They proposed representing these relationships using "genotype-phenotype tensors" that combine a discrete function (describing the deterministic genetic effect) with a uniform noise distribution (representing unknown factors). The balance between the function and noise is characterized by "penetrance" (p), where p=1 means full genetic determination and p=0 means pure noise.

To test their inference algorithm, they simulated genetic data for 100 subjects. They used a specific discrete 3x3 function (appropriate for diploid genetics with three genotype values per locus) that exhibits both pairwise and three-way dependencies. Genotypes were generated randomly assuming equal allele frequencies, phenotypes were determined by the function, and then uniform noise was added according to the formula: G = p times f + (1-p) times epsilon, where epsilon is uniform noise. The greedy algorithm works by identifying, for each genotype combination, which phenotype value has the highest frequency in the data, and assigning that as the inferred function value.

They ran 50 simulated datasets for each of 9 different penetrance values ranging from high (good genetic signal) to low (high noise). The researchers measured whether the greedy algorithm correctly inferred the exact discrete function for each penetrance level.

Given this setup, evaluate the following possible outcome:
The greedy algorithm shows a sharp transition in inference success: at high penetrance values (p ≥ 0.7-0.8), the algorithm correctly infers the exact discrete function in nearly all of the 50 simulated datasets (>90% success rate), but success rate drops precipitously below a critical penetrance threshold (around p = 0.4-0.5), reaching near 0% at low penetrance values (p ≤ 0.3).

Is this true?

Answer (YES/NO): NO